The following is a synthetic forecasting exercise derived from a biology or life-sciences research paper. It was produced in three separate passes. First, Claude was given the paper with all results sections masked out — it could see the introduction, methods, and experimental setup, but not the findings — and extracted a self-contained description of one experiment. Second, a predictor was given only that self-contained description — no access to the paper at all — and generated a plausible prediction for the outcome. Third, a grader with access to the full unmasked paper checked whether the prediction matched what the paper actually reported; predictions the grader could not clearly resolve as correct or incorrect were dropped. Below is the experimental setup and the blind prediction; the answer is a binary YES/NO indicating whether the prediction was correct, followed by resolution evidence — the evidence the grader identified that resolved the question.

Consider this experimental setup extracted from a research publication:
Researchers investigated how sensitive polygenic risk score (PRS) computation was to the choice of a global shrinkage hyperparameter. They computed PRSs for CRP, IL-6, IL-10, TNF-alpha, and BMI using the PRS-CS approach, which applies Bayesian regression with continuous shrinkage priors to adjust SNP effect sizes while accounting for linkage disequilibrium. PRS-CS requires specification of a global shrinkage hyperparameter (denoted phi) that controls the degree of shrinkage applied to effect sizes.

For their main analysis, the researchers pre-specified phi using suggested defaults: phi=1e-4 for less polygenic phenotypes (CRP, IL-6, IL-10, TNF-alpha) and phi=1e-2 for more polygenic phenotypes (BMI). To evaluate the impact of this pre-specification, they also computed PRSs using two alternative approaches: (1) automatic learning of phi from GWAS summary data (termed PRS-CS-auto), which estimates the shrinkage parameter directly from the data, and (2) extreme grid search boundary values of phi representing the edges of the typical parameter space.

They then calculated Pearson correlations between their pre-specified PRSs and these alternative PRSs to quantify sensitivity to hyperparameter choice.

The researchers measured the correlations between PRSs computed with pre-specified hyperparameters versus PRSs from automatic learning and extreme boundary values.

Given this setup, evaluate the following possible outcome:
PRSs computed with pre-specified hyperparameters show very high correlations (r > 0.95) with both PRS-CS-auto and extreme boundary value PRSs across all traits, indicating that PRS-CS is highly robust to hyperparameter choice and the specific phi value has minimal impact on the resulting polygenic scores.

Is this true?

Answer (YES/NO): NO